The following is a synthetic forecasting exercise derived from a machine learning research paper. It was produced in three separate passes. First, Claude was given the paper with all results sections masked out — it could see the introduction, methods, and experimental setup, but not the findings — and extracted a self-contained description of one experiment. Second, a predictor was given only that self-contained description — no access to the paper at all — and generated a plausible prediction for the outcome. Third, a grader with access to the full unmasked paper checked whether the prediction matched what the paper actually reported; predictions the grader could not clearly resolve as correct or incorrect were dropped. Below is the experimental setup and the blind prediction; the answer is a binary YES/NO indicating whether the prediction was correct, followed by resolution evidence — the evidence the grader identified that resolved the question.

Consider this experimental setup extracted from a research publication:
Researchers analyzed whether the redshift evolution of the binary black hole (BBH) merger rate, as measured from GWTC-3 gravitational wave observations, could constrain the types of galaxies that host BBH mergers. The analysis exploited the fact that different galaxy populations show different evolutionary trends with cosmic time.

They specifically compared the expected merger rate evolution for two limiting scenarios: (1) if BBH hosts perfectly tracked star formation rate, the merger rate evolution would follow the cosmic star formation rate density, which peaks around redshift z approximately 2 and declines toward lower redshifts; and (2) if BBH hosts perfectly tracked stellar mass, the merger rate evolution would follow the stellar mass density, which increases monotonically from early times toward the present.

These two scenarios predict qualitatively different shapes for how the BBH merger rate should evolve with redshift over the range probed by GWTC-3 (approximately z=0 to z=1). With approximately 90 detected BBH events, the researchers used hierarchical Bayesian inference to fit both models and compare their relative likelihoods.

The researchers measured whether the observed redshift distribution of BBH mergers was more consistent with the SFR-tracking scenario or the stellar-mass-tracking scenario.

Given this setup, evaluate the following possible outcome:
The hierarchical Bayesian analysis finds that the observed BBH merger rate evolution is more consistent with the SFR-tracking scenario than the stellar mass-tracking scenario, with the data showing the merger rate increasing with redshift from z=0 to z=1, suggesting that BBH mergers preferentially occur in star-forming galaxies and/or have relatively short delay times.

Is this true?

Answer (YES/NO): YES